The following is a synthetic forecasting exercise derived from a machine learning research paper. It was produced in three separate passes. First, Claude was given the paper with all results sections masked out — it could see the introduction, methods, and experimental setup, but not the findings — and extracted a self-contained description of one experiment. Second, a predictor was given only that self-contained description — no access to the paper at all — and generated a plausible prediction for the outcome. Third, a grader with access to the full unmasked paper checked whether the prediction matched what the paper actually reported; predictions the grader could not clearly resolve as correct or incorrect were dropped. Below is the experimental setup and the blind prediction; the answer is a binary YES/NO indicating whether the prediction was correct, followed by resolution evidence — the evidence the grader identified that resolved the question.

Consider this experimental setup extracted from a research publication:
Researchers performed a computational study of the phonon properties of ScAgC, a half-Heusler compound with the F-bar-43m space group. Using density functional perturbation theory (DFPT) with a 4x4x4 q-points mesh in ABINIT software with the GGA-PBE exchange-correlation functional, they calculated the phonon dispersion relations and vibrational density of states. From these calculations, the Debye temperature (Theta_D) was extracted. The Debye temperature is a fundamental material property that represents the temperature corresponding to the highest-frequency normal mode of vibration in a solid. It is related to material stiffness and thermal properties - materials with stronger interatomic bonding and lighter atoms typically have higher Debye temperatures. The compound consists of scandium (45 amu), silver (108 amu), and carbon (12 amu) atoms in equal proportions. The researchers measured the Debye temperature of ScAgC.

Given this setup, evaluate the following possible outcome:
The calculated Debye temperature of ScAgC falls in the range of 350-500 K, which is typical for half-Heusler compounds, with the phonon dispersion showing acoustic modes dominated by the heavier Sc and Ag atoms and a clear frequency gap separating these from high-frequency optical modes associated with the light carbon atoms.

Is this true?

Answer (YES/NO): NO